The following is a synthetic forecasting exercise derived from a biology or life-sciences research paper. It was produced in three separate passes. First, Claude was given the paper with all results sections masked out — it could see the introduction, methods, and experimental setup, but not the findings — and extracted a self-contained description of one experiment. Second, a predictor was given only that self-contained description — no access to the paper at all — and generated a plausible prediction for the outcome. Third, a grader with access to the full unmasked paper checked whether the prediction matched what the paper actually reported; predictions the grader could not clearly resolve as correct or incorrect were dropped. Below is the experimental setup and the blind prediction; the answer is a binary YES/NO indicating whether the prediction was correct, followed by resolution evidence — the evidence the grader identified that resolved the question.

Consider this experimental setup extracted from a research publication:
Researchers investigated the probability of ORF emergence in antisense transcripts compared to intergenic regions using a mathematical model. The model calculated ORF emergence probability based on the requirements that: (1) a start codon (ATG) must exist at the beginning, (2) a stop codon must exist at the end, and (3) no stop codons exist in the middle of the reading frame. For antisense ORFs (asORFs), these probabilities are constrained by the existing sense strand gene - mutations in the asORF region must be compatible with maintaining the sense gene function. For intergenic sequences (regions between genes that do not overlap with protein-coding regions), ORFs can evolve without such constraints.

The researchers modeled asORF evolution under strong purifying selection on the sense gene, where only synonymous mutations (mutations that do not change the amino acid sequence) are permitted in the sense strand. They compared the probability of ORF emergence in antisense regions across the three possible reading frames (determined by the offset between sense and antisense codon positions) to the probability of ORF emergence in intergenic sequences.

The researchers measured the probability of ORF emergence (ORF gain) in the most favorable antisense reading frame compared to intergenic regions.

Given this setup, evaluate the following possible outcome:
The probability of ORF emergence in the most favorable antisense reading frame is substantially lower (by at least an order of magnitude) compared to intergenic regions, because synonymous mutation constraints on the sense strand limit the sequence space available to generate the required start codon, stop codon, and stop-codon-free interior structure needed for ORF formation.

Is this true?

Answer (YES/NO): NO